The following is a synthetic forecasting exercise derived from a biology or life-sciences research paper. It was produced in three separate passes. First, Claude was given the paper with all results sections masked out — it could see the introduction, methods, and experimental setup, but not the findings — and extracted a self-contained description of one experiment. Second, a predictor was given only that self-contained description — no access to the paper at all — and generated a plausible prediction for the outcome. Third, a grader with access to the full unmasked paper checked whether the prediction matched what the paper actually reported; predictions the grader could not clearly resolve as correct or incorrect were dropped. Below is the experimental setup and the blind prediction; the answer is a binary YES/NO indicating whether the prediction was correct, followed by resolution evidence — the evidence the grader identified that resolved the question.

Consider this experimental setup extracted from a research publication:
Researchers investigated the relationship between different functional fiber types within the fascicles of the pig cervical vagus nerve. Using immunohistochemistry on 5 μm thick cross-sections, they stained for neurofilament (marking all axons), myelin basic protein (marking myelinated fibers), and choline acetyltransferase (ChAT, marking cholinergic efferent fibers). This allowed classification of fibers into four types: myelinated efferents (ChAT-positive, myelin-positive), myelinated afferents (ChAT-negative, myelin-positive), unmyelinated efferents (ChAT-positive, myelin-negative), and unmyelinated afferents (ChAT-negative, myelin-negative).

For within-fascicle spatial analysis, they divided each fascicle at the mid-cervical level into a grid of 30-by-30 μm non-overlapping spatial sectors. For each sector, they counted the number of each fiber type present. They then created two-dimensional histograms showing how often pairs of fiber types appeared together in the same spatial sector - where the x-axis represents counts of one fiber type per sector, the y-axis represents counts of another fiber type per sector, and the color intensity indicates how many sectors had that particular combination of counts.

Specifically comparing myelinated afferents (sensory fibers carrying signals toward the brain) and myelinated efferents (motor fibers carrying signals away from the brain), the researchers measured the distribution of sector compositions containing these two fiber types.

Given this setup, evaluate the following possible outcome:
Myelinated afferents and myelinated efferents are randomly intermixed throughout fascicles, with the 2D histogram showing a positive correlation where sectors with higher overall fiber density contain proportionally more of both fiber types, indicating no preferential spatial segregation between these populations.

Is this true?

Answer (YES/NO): NO